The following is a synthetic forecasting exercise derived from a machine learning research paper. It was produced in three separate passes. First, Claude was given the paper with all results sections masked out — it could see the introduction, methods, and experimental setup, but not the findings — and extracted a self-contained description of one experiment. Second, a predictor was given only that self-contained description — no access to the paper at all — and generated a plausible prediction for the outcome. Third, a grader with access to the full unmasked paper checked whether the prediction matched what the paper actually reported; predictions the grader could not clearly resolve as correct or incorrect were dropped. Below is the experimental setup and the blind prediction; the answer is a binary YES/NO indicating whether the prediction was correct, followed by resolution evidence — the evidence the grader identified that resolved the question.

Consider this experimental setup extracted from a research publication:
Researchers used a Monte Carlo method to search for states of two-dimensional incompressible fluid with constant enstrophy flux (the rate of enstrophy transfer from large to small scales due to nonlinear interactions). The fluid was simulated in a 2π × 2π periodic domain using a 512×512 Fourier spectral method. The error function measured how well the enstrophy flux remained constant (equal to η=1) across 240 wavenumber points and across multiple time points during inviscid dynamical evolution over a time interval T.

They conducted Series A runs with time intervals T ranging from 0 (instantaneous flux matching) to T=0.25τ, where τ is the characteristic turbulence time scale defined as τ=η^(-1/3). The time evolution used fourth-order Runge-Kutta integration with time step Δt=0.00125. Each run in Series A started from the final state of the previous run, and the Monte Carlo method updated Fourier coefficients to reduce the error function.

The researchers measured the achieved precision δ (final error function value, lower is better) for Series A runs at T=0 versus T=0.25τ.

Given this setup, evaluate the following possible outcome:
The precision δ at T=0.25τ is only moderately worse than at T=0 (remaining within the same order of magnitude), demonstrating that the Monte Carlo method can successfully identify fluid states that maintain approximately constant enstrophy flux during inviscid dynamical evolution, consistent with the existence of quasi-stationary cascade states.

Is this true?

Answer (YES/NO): NO